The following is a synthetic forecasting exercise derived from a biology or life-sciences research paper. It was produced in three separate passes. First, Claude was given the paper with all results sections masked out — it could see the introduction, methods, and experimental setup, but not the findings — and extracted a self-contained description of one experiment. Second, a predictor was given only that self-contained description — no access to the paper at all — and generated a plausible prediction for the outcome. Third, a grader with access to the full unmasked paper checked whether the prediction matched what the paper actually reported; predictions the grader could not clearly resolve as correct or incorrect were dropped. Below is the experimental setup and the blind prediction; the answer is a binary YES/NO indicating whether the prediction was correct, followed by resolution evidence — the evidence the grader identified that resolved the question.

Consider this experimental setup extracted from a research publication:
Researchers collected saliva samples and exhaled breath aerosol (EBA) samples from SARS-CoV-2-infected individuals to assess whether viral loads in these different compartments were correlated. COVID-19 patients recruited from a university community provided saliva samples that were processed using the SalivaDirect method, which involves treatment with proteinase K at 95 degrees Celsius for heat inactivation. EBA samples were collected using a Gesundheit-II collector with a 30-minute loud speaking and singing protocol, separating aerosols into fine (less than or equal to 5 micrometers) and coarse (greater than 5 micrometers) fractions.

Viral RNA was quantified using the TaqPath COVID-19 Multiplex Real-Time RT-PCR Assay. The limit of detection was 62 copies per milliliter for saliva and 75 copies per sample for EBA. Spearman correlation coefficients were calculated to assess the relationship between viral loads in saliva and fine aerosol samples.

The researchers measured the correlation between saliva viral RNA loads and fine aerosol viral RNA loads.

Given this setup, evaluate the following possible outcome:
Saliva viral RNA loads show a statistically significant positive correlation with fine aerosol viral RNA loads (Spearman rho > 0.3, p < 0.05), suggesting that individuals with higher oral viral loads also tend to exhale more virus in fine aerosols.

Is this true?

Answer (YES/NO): YES